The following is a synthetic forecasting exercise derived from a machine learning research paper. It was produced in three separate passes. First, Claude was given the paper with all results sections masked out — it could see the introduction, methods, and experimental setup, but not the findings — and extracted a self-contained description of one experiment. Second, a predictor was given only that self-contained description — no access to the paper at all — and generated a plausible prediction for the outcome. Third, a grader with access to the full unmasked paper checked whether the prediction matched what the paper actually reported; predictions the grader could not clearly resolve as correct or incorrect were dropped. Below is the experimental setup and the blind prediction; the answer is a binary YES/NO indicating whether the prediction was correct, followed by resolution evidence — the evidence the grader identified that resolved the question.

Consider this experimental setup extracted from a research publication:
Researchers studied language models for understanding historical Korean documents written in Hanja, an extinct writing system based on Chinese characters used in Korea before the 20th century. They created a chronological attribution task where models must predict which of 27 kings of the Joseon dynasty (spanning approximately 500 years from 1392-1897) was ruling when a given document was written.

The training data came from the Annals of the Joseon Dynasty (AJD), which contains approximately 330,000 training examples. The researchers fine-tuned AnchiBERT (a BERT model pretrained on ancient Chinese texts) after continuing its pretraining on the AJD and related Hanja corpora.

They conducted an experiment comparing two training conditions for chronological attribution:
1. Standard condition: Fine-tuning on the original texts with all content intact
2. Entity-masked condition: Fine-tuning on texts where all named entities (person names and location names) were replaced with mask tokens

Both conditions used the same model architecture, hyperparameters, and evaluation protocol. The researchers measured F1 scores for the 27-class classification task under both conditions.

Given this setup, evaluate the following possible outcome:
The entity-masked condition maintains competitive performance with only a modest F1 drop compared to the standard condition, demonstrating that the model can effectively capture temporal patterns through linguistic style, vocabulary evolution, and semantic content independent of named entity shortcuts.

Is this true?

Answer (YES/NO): NO